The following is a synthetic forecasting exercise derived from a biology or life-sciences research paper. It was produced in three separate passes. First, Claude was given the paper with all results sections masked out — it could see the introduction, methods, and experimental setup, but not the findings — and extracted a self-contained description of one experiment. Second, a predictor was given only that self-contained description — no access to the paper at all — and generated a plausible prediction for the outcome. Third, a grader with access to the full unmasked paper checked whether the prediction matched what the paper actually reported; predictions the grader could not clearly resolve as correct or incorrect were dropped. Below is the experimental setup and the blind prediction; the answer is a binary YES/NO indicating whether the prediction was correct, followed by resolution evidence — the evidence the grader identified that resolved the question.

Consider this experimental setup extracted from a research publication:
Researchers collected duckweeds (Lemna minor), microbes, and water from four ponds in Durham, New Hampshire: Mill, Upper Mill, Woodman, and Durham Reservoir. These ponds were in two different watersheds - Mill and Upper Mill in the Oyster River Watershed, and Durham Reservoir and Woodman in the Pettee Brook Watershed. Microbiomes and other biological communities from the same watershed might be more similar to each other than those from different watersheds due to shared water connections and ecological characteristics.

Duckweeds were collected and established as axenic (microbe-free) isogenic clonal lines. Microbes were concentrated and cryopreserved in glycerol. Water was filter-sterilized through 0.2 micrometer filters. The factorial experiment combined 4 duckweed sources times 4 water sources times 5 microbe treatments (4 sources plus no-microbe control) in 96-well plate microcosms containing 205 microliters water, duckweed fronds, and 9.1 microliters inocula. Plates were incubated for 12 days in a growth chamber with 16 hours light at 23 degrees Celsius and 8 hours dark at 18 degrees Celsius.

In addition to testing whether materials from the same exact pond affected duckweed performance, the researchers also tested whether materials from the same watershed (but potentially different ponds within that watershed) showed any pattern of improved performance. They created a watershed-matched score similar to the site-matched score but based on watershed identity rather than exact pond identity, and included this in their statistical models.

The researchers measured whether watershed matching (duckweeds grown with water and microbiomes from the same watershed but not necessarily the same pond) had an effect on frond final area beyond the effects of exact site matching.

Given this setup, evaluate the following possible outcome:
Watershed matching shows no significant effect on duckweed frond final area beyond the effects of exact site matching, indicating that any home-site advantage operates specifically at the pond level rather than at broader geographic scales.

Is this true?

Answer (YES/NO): YES